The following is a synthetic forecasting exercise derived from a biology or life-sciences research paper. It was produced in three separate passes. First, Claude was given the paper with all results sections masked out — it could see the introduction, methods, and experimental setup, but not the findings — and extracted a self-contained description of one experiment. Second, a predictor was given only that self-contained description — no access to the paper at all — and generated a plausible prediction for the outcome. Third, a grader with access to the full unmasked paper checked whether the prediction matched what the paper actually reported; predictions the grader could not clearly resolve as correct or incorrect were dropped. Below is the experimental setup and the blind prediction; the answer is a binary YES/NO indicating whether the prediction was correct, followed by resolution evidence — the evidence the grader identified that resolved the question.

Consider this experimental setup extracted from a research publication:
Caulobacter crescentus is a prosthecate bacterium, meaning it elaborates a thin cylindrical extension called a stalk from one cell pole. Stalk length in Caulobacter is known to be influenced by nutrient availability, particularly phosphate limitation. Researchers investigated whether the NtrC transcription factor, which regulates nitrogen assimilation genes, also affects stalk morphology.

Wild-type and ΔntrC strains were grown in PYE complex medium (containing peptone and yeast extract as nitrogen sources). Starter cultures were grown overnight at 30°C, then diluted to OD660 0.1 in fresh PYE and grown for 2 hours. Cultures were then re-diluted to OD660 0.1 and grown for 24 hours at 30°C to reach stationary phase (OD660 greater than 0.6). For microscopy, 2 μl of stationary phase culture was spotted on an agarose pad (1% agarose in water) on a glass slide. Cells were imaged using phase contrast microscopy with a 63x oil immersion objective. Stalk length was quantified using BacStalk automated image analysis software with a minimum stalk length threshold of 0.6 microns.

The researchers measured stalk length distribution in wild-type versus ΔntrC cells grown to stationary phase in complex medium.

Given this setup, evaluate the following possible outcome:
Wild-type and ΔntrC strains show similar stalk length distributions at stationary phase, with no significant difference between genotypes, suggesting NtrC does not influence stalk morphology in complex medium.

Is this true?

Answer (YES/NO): NO